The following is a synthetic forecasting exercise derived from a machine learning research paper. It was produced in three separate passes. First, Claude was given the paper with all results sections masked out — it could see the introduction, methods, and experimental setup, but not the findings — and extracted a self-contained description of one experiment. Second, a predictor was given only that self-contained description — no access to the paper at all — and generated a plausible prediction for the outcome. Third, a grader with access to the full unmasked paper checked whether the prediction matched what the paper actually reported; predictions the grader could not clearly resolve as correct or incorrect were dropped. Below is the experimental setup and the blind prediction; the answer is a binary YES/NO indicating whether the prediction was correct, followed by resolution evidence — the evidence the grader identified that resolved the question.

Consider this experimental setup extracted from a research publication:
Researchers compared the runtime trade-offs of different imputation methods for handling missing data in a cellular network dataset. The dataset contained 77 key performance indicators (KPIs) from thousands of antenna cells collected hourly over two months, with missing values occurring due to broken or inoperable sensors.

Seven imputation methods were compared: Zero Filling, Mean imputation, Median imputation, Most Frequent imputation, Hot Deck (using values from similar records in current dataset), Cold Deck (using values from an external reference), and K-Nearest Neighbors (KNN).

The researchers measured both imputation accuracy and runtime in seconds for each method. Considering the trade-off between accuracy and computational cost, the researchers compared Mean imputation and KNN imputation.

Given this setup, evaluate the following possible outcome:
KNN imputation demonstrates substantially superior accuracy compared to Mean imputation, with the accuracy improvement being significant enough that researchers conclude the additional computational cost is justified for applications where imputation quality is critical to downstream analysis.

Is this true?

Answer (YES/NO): NO